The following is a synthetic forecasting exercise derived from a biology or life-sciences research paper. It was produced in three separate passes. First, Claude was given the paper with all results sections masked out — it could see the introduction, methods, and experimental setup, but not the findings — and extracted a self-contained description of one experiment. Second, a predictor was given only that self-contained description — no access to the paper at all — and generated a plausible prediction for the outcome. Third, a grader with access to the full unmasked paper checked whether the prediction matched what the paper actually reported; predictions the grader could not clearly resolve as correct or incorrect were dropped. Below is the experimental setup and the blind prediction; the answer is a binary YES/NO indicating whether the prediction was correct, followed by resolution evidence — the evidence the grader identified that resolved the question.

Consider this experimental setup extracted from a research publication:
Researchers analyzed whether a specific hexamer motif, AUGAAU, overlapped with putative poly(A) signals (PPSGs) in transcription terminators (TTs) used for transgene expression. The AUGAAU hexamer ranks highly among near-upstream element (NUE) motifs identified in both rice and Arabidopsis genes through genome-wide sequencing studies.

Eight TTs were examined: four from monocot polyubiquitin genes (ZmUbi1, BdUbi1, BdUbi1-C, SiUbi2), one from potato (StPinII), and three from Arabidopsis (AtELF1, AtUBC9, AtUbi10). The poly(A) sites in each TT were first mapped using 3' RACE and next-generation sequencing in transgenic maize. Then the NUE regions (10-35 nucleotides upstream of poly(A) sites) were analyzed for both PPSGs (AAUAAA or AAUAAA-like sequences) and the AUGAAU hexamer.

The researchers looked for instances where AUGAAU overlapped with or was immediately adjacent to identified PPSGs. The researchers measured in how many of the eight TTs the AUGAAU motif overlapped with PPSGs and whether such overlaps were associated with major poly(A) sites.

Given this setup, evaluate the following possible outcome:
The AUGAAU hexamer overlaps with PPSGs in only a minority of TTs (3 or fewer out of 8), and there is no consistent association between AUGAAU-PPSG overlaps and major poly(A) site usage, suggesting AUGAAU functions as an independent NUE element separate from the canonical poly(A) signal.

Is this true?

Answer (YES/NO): NO